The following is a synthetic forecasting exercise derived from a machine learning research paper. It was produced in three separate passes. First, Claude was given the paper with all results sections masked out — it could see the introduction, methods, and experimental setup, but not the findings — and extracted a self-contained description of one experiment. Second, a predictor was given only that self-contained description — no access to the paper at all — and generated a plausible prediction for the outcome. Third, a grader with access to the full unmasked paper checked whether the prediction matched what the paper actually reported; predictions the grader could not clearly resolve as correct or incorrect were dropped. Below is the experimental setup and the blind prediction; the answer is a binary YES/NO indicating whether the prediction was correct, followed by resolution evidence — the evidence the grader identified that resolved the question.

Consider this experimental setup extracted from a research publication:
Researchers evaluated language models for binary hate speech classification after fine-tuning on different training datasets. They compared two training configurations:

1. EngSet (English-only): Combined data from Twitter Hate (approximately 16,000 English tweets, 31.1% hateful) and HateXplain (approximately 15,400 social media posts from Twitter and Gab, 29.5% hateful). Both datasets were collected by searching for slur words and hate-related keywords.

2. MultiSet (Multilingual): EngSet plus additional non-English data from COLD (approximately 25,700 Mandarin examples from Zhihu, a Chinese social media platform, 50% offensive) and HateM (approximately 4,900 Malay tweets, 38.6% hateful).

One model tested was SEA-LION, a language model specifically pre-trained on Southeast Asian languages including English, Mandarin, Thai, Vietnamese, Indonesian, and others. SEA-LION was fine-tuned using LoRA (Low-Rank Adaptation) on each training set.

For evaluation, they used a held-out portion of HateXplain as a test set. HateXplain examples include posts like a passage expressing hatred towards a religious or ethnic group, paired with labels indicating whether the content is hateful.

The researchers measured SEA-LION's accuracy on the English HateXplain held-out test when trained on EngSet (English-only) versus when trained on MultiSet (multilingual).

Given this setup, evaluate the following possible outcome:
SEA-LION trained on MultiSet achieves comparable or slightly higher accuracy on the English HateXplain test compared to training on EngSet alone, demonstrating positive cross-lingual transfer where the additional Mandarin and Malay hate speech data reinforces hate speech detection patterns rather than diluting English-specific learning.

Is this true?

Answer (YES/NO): YES